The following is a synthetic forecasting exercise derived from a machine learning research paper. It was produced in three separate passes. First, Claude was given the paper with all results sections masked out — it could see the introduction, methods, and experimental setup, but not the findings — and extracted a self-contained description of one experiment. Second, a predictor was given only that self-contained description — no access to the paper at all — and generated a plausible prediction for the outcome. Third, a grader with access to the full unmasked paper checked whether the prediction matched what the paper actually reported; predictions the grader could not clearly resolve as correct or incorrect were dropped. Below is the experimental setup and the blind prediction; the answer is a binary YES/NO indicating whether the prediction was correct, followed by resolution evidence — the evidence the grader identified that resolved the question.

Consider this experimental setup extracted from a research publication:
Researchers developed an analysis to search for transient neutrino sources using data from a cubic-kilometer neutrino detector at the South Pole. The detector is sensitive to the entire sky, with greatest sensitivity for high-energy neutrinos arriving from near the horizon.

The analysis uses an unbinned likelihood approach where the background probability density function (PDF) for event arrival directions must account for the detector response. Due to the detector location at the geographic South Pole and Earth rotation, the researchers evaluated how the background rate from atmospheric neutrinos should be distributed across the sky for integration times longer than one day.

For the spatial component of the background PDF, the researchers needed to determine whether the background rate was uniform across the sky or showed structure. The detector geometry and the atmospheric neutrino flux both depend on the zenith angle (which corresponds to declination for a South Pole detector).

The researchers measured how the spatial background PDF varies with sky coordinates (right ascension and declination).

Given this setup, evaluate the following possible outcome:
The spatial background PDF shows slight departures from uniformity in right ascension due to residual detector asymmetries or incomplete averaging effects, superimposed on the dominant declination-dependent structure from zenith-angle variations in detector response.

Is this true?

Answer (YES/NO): NO